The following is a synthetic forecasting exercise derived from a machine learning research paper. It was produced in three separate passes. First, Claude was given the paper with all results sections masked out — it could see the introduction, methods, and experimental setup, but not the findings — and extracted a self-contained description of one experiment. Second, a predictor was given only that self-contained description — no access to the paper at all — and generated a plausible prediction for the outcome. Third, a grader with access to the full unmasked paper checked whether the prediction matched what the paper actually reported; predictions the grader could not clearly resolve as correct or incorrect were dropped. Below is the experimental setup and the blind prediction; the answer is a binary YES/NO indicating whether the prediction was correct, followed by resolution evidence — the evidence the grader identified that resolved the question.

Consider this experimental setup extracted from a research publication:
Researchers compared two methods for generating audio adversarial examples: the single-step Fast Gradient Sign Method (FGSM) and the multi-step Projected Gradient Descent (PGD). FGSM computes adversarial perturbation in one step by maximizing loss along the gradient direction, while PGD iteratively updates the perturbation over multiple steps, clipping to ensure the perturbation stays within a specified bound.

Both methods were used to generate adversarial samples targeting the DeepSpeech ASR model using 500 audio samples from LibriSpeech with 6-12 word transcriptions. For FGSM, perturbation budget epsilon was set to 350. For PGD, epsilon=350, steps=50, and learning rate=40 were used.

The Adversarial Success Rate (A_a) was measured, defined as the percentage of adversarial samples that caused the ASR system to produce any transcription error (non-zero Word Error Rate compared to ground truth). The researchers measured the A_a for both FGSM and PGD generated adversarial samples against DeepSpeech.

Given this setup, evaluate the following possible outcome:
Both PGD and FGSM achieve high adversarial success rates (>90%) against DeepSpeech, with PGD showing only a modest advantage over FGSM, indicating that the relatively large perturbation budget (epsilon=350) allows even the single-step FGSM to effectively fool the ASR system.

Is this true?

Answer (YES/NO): YES